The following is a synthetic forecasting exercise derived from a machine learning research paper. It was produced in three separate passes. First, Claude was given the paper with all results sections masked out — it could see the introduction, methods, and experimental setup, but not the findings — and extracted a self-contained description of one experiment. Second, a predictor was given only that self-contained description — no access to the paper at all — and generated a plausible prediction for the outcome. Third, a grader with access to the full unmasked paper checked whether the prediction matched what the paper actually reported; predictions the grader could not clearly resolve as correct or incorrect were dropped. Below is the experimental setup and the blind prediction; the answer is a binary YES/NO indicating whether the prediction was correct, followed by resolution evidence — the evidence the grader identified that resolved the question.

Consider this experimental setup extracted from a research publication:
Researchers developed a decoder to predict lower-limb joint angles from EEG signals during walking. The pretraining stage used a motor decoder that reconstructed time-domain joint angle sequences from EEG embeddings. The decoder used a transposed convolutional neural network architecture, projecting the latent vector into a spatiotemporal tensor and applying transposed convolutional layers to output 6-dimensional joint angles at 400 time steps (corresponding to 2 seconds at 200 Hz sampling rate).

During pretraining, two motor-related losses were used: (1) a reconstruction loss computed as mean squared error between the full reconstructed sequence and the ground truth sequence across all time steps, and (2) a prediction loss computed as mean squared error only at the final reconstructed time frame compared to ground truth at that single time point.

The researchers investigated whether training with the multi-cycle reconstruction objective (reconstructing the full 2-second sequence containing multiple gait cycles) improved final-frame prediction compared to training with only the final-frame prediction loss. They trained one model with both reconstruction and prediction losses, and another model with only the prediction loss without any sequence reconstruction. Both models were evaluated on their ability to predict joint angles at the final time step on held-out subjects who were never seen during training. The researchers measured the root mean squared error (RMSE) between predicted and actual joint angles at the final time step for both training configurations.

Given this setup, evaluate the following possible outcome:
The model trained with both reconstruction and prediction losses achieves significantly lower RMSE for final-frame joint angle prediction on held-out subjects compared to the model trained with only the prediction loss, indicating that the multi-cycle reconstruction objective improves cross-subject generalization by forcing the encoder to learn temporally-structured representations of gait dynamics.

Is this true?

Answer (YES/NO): YES